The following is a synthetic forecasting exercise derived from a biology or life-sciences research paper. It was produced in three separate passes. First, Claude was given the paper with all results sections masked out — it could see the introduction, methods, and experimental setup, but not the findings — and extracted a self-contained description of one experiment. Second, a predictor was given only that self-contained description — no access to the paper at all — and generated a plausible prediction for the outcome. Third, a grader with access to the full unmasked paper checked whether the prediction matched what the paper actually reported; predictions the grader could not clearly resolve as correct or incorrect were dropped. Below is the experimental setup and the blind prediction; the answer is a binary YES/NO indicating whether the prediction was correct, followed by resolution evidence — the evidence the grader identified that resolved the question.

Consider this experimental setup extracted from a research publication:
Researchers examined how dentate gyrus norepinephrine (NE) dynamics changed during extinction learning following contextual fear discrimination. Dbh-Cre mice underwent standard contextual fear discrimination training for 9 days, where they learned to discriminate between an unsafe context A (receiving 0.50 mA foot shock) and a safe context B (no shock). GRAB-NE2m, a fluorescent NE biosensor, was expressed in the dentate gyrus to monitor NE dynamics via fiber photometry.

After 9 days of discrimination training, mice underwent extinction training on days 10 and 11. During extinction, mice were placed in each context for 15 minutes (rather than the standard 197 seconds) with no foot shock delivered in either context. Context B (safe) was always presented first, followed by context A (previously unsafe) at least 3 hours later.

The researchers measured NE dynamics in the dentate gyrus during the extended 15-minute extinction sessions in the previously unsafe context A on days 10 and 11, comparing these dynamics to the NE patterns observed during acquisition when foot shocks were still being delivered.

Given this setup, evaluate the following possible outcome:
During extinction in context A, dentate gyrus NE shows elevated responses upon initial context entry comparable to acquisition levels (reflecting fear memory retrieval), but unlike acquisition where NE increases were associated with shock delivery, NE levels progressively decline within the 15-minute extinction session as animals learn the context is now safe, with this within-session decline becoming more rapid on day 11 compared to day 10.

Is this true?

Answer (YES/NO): NO